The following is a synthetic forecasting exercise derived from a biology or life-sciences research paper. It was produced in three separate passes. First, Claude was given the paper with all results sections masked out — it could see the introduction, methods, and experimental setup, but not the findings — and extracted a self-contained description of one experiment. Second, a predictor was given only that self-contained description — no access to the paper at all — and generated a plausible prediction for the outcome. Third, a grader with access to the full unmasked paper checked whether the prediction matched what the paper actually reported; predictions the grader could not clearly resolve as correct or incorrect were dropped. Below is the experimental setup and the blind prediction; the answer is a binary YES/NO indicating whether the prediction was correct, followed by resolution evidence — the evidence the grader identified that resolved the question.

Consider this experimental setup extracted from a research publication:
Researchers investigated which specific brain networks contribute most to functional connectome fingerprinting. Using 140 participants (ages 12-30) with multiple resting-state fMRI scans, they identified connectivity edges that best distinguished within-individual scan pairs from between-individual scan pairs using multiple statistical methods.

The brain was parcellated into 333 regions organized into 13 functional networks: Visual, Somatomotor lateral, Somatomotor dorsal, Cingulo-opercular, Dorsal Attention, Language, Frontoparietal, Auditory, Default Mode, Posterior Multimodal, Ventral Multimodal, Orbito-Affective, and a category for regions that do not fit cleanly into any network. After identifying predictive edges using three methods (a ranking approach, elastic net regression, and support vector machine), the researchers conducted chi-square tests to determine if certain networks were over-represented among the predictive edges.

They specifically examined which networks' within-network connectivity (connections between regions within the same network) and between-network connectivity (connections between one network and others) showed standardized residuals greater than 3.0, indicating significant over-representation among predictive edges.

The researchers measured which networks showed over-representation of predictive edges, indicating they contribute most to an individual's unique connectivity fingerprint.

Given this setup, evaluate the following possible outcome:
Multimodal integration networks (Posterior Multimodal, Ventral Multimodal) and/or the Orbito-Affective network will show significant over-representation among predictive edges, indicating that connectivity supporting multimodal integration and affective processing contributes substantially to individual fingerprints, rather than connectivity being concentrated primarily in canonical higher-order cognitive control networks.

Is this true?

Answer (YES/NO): NO